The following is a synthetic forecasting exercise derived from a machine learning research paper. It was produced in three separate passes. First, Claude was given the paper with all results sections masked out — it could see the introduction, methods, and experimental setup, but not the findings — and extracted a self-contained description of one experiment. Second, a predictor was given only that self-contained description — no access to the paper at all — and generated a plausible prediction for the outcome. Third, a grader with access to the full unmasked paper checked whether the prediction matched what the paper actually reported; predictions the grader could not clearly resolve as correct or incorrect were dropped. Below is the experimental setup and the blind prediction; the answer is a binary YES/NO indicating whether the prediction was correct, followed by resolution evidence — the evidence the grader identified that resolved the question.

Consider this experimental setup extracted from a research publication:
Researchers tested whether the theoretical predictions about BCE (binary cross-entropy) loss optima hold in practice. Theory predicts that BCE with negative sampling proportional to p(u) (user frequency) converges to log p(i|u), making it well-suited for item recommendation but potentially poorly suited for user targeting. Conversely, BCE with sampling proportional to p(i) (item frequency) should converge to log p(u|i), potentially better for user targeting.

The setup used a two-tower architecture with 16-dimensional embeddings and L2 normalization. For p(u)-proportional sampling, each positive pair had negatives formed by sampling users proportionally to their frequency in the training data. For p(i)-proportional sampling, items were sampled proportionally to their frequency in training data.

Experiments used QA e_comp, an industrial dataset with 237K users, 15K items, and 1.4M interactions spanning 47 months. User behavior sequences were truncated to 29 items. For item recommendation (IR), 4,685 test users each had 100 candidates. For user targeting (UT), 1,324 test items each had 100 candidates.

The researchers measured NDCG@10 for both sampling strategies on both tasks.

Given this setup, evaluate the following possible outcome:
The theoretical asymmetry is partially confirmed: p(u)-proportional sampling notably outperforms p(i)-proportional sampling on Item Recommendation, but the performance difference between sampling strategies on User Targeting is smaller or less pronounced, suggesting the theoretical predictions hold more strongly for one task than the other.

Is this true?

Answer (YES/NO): YES